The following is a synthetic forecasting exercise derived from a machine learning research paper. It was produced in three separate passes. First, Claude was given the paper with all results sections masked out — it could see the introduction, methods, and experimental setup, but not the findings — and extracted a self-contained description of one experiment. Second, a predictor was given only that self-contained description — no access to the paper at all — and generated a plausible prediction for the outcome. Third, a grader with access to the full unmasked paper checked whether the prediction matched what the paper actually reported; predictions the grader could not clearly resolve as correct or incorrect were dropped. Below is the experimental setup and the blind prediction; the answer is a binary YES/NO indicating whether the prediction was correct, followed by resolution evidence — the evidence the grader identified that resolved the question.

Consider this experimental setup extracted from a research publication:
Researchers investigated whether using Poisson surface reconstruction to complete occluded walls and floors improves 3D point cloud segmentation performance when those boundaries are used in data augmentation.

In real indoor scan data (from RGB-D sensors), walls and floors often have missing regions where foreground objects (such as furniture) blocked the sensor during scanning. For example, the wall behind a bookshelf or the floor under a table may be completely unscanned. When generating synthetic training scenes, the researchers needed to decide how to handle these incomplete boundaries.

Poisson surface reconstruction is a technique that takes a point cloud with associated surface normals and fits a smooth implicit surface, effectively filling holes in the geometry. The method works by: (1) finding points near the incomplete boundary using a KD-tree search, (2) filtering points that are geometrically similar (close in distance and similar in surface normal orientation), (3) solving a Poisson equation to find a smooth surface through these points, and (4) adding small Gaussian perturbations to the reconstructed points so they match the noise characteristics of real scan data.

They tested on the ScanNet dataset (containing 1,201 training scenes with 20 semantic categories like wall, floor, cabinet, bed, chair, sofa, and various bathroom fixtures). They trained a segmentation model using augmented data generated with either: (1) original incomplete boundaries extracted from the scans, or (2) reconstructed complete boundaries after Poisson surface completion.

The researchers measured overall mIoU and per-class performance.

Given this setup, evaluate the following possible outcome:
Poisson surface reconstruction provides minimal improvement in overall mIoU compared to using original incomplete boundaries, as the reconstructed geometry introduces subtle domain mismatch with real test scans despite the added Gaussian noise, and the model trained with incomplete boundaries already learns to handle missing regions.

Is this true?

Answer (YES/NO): YES